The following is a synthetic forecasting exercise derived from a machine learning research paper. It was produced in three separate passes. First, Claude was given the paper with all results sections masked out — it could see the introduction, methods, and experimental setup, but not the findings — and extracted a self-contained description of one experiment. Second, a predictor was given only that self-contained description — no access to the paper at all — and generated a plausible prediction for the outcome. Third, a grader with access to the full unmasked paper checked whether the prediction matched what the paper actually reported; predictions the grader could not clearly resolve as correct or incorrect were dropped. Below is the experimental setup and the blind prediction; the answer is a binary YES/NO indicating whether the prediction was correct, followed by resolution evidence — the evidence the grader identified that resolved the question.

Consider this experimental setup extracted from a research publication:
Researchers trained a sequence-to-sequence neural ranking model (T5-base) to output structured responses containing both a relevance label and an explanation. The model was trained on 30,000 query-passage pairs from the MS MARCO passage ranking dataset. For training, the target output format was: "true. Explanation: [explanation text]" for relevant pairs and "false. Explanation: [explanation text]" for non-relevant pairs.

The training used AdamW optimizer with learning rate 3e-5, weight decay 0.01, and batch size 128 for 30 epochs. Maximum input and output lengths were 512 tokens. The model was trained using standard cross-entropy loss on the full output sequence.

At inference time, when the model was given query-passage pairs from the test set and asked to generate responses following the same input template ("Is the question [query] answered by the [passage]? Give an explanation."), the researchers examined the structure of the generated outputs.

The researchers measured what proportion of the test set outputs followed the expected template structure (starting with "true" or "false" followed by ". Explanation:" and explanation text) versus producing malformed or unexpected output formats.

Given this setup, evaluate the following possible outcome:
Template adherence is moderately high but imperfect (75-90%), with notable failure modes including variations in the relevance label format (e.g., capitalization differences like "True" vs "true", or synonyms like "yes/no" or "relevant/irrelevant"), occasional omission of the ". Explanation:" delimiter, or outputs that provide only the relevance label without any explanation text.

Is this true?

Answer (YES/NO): NO